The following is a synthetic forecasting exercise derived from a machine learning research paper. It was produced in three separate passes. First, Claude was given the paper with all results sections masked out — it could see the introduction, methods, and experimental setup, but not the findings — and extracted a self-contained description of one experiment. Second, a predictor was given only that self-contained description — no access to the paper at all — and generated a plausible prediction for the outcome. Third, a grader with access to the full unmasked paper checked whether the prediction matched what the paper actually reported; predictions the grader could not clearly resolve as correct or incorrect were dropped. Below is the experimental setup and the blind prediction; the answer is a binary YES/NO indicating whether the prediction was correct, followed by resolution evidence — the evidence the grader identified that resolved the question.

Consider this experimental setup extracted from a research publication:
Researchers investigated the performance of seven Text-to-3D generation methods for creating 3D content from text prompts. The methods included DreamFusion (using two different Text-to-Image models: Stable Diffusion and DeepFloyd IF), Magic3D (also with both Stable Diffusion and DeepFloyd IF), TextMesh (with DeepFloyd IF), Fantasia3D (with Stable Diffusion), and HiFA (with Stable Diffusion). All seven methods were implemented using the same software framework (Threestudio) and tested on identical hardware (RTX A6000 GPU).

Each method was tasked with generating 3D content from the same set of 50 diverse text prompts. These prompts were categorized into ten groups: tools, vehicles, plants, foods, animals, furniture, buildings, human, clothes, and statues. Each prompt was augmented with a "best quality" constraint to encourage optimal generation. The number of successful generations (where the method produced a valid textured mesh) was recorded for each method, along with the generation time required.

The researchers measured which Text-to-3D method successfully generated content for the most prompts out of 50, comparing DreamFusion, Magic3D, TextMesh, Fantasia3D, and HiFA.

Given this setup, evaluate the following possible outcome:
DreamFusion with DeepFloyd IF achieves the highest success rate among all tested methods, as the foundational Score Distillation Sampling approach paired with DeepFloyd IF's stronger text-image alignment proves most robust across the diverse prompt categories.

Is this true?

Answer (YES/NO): NO